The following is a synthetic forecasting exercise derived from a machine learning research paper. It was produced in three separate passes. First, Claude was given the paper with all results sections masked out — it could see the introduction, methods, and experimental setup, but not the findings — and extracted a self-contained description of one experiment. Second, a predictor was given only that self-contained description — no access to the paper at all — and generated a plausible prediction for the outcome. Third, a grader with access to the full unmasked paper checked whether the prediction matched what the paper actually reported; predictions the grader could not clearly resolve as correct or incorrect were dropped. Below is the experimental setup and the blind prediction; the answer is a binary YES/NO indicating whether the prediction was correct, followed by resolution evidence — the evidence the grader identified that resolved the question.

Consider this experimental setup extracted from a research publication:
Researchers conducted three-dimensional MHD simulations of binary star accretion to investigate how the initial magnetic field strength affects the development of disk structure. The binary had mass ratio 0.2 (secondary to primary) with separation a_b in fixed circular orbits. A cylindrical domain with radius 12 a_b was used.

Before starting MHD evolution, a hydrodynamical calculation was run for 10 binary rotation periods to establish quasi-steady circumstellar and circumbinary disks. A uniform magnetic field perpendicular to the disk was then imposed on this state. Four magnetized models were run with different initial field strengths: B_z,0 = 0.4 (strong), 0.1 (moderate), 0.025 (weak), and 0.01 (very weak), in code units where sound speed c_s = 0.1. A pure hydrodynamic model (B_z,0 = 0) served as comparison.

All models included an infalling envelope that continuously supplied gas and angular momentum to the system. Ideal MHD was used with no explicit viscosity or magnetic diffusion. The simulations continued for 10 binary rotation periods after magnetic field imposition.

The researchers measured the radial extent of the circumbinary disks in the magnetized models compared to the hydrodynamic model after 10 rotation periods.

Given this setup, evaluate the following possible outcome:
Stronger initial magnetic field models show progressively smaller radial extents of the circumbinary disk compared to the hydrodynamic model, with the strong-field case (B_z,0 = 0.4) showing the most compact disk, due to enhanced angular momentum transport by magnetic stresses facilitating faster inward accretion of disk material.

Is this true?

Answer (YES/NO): NO